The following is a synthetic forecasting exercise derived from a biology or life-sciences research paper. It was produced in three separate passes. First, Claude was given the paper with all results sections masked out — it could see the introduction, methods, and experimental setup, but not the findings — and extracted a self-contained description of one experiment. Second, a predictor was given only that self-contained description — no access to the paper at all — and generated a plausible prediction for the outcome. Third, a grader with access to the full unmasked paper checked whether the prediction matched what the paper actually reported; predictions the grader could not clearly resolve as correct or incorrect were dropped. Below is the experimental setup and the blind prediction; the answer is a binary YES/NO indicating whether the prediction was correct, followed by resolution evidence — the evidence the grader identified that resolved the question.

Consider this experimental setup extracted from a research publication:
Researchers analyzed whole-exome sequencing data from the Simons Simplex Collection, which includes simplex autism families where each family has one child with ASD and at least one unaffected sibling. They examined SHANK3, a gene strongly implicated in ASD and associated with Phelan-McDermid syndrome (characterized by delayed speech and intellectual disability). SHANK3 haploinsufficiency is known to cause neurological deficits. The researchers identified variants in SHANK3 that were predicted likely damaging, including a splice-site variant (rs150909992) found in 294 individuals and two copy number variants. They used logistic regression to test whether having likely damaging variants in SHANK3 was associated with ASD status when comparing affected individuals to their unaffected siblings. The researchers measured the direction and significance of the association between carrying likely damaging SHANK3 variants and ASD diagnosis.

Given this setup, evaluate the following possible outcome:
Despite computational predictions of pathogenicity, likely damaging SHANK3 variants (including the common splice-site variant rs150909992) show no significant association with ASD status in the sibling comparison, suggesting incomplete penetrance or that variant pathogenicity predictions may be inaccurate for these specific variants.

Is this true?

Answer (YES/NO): NO